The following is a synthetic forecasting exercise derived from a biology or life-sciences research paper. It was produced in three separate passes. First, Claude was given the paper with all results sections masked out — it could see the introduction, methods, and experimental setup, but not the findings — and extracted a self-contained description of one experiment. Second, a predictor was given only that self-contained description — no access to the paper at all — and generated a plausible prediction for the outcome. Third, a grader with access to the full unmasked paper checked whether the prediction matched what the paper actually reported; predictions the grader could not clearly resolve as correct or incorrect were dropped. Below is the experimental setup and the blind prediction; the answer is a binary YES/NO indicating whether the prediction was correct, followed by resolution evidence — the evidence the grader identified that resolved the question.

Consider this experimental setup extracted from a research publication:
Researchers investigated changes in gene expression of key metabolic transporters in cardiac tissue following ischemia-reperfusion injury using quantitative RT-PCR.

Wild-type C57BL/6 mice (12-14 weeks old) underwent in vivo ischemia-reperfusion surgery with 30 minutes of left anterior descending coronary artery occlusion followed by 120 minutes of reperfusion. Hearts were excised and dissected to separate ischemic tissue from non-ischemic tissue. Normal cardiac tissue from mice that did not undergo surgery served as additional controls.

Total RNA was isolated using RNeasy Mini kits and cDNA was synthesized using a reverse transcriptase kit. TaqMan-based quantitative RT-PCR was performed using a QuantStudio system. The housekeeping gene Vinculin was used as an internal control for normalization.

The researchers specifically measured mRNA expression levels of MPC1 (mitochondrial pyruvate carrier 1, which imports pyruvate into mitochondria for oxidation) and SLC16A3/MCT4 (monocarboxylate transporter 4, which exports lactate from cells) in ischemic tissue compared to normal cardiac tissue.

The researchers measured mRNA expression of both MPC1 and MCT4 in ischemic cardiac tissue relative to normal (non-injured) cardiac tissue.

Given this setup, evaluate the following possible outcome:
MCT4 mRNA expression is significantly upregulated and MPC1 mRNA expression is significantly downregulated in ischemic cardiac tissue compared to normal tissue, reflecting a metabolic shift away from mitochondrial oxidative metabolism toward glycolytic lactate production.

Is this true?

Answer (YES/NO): NO